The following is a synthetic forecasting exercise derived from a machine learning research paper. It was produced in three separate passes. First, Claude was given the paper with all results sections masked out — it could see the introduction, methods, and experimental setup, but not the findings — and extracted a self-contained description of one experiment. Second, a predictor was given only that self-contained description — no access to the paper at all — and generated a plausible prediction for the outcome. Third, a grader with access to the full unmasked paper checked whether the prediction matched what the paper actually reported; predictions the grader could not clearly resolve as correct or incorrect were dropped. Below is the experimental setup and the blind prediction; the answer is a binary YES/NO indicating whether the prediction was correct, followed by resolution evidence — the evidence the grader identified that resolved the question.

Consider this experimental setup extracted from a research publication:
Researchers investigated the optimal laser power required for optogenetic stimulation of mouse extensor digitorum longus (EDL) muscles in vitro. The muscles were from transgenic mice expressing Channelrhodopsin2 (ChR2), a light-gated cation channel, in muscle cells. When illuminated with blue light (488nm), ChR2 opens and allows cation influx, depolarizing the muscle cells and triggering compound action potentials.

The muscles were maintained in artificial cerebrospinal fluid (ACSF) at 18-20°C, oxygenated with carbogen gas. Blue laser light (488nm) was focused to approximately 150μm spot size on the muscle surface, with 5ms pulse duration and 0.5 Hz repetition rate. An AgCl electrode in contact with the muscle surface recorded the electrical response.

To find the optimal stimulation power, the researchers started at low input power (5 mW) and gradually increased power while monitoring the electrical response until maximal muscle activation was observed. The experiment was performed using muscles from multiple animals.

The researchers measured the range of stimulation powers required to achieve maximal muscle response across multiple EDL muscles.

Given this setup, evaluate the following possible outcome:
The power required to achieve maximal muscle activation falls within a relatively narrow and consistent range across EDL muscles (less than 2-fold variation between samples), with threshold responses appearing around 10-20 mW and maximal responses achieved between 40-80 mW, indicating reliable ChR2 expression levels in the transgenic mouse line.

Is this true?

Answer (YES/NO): NO